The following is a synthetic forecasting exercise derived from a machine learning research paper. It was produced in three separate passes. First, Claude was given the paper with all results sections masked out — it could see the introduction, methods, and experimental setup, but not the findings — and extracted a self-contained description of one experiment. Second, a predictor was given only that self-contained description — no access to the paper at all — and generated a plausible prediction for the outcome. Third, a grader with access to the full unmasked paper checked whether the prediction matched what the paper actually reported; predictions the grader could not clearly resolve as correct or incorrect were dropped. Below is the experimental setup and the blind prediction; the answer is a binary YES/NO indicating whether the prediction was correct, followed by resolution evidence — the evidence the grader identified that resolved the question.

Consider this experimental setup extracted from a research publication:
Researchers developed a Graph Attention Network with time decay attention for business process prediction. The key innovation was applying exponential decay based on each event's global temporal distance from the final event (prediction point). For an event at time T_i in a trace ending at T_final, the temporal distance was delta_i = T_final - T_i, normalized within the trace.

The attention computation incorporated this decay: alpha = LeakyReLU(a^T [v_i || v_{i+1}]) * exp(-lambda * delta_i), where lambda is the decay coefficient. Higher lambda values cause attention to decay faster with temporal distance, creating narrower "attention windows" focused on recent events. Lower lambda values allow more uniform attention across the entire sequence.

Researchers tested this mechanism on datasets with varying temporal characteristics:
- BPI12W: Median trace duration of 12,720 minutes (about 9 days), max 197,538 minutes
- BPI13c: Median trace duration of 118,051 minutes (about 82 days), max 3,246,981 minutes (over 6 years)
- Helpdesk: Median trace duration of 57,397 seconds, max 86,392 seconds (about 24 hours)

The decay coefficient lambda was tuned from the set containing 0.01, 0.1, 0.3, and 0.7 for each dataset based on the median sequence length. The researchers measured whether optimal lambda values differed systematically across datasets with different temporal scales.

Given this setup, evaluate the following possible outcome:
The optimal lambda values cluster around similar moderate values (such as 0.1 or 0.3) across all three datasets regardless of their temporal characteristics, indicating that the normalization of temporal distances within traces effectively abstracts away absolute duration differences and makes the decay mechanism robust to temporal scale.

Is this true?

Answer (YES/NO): NO